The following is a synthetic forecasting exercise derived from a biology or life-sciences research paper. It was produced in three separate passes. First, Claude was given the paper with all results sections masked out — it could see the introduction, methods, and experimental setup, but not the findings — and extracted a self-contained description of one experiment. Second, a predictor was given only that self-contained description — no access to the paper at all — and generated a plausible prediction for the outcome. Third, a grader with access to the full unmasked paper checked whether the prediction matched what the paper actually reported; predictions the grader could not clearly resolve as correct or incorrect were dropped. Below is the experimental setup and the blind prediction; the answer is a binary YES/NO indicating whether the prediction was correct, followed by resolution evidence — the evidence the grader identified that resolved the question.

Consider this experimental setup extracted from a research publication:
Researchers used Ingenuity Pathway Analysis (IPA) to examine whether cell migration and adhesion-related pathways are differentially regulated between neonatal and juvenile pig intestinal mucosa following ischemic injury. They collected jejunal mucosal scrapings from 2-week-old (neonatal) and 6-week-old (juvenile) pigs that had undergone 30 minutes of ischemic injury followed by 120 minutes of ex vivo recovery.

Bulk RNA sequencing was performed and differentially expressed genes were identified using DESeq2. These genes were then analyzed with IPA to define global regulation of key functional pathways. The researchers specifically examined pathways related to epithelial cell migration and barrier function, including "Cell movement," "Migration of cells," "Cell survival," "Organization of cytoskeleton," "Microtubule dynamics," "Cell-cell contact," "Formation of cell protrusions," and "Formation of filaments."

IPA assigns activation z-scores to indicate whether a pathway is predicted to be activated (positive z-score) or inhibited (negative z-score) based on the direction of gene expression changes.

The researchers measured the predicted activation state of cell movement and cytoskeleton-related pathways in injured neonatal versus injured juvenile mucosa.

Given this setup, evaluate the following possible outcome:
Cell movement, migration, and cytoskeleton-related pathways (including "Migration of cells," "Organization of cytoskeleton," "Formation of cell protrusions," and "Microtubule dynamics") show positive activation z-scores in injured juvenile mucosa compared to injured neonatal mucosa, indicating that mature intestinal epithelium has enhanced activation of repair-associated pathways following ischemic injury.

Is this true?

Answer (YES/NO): YES